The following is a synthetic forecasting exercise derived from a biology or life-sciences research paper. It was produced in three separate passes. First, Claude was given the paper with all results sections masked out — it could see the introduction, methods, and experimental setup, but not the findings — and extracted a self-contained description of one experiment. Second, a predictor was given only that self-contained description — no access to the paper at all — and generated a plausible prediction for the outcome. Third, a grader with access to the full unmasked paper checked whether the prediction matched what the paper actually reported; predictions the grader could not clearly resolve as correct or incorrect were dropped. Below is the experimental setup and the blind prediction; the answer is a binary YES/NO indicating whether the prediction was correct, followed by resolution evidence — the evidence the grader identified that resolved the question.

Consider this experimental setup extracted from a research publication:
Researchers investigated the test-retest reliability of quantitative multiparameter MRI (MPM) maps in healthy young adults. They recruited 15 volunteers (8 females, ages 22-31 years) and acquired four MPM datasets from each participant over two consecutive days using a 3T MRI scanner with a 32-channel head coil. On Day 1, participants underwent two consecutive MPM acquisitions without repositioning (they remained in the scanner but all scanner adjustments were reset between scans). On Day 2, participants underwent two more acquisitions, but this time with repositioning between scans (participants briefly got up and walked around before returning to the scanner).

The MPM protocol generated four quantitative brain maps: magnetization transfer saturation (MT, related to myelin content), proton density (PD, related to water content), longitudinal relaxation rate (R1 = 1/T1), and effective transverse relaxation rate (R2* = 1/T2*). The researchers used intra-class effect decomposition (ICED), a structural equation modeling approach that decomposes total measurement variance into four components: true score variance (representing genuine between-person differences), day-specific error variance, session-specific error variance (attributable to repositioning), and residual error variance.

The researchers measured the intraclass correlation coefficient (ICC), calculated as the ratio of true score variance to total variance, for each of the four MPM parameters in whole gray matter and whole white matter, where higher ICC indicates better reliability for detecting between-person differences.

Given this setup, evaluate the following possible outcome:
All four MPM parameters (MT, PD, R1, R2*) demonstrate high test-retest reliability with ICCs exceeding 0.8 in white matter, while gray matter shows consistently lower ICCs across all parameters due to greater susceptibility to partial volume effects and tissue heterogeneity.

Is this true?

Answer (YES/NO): NO